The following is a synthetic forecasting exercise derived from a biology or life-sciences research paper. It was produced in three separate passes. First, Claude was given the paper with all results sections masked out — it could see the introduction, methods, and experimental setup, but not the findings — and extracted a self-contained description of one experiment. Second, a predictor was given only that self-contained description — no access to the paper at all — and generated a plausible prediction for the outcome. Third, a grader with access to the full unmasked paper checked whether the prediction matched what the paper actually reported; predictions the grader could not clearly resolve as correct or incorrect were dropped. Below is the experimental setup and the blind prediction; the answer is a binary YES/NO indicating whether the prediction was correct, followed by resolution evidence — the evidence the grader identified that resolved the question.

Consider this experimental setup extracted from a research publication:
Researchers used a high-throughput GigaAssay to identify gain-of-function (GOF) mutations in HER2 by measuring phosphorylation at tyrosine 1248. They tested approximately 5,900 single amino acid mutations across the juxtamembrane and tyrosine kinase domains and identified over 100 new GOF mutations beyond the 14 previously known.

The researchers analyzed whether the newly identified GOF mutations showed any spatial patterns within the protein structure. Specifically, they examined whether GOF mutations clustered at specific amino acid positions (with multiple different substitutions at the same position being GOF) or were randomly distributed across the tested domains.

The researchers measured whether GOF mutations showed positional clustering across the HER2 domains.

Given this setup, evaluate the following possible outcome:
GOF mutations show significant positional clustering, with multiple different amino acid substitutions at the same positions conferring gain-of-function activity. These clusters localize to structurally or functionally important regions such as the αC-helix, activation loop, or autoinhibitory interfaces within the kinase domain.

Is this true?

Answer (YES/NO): YES